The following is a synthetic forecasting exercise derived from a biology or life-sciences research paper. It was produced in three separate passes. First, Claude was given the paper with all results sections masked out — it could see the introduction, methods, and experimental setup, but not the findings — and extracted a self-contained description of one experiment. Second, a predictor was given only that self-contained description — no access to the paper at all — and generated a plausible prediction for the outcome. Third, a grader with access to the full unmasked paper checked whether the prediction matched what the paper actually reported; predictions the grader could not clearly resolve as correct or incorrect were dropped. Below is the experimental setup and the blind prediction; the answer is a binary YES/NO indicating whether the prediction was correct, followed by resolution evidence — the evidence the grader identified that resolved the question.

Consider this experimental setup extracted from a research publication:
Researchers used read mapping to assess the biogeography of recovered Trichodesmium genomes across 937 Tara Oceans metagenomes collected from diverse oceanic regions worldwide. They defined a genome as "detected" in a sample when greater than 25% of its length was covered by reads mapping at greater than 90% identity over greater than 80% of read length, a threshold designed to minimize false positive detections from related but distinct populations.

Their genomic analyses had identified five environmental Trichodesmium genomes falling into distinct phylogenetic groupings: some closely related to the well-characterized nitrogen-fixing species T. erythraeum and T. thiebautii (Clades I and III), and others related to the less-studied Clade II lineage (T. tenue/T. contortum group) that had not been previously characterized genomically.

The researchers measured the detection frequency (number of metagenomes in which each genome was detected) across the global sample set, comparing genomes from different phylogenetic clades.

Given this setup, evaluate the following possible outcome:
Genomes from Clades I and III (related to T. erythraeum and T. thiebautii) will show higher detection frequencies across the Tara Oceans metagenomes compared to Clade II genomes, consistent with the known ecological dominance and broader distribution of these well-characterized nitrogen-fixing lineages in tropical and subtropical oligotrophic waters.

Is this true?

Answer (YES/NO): NO